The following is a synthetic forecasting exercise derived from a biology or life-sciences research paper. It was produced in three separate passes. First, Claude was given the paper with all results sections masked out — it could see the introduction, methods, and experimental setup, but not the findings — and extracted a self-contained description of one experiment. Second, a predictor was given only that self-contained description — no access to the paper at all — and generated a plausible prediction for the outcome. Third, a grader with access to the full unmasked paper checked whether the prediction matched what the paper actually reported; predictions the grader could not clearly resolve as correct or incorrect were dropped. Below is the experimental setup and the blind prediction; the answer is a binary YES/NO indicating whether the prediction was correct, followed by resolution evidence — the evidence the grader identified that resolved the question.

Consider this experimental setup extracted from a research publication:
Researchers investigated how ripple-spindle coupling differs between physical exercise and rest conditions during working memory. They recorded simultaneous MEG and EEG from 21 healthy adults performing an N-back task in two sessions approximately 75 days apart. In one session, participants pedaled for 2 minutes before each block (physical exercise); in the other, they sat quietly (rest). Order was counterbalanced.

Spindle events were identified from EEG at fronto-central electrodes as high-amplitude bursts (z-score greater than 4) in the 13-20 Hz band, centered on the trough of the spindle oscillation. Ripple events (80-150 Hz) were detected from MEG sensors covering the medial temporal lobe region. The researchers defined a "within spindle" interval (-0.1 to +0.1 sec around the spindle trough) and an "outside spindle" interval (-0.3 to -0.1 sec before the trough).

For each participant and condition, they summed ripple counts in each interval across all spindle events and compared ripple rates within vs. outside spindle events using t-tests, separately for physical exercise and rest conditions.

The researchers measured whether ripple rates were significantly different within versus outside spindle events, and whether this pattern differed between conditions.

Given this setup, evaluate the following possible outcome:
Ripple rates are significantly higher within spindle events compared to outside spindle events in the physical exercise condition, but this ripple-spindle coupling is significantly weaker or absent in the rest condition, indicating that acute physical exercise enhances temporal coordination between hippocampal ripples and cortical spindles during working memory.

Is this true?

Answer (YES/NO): YES